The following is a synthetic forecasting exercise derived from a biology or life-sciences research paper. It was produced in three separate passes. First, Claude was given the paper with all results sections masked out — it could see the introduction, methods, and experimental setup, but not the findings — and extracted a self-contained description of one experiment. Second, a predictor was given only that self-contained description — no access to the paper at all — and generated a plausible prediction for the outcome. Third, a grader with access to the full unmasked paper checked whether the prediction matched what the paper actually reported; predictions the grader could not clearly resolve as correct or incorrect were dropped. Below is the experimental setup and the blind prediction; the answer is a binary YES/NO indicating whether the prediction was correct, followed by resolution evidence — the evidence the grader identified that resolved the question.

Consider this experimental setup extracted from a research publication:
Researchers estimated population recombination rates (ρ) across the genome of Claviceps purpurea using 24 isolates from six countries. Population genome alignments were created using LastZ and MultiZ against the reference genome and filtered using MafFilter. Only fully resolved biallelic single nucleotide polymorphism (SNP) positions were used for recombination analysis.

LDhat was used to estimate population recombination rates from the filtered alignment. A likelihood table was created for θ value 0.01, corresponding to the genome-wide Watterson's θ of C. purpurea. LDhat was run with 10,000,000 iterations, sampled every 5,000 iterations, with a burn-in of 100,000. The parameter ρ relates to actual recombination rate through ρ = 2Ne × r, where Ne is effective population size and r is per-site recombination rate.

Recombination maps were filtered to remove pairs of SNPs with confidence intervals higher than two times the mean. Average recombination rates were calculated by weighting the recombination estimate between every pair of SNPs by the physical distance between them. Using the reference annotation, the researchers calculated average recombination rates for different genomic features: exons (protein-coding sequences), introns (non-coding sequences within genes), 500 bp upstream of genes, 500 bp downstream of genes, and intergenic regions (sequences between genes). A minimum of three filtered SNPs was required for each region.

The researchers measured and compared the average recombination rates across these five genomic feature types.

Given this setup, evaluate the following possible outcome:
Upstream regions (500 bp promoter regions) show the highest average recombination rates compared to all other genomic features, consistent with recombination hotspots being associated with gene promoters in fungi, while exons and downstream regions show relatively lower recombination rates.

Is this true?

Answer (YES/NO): NO